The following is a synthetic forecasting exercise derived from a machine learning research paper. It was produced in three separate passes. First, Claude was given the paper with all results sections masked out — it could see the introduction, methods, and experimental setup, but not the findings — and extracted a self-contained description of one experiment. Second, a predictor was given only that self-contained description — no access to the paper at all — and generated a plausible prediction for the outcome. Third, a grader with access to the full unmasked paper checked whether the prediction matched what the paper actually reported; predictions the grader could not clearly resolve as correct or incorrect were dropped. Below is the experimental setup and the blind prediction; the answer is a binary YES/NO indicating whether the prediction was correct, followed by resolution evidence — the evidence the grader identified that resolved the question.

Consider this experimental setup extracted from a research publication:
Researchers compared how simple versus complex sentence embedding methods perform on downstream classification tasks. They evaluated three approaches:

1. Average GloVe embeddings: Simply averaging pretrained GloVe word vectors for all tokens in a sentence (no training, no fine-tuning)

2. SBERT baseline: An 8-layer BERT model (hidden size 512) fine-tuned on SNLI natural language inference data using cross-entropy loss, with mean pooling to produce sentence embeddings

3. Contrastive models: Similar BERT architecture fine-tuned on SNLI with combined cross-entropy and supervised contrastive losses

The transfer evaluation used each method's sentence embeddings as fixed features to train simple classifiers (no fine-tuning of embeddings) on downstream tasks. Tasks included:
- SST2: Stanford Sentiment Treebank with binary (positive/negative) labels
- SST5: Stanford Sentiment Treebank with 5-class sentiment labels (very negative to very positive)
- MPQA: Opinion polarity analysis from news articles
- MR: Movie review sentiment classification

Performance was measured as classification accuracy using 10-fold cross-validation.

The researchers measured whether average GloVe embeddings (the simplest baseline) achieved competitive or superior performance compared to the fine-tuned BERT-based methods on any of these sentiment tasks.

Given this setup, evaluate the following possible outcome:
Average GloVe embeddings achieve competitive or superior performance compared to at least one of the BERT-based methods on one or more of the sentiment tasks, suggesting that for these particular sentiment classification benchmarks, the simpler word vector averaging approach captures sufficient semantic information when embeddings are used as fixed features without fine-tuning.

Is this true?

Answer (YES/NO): YES